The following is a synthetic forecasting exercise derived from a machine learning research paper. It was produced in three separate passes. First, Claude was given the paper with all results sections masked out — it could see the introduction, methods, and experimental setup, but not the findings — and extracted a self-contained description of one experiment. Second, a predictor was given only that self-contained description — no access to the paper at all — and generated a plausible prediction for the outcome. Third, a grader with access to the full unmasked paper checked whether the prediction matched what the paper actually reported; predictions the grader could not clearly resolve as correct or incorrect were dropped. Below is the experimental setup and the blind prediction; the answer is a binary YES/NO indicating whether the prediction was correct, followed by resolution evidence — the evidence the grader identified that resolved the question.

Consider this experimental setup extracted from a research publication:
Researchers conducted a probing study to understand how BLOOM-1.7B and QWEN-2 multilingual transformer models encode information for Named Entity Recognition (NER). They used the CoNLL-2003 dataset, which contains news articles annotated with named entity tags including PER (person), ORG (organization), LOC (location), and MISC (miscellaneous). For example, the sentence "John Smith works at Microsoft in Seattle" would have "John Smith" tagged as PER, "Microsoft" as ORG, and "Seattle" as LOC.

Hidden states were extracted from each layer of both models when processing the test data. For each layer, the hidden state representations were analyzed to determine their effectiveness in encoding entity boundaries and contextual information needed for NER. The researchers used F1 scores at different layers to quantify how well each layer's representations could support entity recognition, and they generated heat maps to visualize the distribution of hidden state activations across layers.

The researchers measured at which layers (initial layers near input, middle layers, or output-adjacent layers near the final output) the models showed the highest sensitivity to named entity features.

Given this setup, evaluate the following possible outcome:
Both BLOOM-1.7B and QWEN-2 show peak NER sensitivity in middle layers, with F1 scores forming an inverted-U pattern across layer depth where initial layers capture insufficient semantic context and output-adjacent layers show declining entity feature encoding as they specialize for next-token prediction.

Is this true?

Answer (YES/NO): NO